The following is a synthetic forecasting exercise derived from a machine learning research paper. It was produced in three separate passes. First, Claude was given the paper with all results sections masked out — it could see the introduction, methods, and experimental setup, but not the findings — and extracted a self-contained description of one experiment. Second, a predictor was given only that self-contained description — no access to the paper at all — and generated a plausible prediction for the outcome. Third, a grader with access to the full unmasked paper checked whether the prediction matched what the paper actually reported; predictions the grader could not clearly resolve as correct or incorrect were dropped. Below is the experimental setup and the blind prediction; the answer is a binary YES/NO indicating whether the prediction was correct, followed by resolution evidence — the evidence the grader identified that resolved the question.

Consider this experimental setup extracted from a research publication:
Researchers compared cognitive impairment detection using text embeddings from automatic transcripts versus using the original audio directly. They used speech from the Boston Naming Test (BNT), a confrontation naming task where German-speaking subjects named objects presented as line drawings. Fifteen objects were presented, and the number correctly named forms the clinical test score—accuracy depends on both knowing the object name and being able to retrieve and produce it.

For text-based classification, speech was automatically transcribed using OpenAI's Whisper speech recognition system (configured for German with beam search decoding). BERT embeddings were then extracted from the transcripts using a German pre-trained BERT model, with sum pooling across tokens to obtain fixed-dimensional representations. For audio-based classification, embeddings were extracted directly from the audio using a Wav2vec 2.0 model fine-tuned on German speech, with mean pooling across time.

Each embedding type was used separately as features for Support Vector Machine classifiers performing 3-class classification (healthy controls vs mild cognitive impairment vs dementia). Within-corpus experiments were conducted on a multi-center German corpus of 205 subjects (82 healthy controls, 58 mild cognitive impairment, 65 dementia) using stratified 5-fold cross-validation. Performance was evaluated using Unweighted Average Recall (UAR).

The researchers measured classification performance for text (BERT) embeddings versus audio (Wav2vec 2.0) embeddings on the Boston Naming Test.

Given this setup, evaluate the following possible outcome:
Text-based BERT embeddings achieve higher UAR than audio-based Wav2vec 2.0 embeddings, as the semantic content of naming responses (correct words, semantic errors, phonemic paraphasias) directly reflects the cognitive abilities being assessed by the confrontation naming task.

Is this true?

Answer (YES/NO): NO